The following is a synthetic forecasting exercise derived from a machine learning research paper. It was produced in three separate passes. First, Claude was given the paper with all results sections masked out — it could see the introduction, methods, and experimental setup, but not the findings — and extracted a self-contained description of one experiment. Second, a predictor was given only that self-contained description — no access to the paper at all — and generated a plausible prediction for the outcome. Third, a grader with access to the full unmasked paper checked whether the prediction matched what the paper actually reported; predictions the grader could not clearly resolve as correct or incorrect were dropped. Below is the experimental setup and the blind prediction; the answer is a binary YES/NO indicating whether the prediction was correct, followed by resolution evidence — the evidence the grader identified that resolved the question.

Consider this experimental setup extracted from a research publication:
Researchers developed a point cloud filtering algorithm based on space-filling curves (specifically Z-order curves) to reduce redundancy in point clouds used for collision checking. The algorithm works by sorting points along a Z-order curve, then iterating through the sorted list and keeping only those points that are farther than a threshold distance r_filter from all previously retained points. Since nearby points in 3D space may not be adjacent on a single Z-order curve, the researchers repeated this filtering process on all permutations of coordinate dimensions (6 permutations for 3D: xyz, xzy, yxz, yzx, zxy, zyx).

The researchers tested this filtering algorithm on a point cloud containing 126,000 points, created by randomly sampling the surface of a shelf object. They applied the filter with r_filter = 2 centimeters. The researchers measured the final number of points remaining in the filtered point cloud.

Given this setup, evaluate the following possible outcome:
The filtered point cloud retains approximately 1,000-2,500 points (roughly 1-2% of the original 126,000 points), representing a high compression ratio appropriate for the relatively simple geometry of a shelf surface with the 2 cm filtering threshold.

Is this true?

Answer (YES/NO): NO